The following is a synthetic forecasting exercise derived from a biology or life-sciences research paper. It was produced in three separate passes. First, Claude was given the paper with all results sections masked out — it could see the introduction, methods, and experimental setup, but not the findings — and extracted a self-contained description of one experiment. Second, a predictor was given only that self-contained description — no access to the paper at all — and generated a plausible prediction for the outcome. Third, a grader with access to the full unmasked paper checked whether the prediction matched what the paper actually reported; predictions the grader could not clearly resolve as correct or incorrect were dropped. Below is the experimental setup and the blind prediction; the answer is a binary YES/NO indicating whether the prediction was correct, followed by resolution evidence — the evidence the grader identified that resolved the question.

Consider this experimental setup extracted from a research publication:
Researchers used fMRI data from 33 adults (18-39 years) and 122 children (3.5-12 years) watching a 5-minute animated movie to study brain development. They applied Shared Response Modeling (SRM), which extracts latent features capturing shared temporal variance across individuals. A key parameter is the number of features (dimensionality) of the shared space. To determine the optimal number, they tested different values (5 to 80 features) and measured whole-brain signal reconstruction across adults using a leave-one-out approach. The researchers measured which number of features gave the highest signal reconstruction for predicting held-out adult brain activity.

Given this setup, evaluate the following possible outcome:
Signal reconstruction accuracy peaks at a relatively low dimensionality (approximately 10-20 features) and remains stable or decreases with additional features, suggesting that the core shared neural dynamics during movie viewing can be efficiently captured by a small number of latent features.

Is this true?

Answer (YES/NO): YES